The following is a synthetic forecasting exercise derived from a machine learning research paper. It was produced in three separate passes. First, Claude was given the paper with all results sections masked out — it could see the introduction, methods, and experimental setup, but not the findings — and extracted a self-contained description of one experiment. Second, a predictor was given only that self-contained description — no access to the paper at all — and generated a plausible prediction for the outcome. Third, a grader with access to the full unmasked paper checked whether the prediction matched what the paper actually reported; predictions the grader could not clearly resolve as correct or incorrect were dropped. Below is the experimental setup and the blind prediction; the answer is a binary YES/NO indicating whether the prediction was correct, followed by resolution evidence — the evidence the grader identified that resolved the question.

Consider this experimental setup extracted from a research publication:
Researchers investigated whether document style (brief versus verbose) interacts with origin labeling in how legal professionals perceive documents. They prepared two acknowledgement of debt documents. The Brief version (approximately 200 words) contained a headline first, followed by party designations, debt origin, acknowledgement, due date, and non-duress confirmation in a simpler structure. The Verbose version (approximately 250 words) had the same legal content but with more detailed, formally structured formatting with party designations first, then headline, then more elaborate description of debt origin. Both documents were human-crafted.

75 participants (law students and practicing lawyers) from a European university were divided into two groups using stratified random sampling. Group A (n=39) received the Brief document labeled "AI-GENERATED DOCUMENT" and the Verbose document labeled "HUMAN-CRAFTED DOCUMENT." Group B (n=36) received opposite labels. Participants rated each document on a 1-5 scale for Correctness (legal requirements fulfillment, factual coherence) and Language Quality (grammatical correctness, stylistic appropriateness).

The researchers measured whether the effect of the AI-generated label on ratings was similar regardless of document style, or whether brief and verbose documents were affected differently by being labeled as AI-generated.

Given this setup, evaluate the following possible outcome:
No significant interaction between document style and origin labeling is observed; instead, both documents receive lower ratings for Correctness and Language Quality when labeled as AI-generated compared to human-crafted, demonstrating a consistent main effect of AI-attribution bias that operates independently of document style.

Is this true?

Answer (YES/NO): NO